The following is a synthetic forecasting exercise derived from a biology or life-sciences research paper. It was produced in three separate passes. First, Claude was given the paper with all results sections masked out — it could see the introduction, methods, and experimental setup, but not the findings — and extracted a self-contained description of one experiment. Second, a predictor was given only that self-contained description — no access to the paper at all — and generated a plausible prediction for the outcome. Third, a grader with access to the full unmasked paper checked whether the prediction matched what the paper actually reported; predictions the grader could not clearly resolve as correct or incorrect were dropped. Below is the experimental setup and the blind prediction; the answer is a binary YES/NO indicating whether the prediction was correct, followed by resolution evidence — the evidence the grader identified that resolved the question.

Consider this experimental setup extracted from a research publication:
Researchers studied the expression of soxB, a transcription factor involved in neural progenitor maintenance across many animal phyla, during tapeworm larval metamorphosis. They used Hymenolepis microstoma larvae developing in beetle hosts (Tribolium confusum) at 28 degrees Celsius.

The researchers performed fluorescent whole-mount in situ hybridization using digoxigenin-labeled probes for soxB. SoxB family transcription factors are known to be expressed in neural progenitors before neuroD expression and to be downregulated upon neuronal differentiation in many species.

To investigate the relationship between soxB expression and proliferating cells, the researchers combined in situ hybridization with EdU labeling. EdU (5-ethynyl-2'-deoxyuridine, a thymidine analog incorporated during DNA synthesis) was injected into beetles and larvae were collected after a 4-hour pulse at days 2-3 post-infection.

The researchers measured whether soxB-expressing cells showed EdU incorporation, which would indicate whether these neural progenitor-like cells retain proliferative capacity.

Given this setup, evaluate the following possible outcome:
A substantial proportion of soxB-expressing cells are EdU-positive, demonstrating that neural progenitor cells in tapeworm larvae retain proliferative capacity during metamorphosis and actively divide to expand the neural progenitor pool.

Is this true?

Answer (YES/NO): NO